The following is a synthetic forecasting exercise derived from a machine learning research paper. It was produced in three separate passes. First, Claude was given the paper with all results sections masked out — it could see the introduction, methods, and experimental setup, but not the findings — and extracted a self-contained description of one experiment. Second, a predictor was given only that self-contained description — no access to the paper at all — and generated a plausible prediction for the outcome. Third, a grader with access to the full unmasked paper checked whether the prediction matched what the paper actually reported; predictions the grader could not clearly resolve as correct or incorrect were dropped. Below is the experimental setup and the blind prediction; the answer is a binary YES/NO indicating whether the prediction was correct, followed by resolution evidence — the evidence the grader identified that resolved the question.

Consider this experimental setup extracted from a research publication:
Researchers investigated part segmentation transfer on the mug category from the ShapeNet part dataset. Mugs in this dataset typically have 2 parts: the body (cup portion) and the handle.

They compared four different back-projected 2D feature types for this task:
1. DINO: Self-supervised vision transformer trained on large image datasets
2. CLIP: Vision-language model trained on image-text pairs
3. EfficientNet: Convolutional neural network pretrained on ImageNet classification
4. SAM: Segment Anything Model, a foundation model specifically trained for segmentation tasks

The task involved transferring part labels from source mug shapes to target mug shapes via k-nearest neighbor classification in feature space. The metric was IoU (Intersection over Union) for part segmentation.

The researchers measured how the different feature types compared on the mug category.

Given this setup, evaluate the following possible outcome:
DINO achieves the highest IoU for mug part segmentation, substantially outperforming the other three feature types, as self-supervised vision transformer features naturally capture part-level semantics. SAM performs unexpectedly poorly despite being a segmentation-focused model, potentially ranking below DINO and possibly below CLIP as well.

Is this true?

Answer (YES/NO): YES